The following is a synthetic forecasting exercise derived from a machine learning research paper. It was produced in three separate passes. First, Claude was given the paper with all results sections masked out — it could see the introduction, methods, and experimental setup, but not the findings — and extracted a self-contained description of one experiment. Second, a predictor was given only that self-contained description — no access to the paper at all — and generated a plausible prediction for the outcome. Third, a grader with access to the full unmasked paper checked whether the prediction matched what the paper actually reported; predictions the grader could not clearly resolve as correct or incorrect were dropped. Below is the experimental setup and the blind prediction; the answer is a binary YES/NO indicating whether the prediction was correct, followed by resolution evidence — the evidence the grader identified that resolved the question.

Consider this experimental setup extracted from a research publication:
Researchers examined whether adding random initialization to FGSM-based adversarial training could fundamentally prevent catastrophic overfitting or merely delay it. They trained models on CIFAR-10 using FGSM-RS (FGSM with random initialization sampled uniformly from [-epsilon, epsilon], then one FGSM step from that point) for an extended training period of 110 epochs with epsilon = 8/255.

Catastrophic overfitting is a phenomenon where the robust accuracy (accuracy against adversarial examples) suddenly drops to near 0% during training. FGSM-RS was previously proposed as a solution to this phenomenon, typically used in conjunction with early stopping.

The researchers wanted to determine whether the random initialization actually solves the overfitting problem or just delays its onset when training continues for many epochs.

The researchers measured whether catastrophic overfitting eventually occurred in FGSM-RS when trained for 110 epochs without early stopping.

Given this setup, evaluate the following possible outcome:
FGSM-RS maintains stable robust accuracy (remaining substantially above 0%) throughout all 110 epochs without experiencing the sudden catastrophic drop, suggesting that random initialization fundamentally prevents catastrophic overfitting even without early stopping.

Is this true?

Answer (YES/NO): NO